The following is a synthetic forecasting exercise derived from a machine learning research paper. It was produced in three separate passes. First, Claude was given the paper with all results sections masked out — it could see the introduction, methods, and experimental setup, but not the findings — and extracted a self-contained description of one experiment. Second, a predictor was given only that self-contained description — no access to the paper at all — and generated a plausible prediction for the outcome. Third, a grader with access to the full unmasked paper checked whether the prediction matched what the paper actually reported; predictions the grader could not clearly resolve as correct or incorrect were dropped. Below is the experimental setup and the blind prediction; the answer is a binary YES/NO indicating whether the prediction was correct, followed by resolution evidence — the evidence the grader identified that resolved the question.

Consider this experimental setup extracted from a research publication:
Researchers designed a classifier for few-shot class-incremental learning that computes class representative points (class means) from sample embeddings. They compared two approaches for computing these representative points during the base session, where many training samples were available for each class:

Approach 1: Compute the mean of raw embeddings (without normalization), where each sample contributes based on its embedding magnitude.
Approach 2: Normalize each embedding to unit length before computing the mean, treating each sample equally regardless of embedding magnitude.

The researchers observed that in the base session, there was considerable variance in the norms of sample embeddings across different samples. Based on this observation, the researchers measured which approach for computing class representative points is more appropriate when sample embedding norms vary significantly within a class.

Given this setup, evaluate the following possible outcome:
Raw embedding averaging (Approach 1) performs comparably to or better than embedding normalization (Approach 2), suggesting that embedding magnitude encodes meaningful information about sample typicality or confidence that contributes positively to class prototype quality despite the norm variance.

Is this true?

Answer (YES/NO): NO